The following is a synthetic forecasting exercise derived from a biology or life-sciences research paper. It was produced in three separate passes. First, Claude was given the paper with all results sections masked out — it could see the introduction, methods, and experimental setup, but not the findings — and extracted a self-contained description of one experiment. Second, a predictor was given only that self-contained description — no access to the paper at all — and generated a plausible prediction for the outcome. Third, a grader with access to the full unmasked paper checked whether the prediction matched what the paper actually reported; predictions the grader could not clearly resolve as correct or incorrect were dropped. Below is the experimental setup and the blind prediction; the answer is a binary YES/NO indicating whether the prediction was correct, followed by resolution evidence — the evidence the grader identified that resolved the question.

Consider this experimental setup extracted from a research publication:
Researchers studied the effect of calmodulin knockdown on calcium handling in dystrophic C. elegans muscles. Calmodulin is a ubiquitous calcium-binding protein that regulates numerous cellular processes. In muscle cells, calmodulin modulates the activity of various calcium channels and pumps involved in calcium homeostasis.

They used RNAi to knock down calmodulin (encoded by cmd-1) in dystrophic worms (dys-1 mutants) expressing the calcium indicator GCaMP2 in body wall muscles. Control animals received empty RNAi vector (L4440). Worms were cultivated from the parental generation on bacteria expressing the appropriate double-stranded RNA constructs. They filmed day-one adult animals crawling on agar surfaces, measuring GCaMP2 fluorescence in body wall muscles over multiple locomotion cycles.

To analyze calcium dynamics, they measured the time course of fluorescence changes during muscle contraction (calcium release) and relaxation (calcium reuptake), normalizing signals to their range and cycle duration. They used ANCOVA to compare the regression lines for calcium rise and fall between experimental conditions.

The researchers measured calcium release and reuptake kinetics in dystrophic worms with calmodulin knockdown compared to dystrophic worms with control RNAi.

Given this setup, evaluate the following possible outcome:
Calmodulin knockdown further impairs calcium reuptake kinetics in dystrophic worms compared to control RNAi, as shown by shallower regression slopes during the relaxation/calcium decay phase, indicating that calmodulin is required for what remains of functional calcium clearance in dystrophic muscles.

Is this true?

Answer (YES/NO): NO